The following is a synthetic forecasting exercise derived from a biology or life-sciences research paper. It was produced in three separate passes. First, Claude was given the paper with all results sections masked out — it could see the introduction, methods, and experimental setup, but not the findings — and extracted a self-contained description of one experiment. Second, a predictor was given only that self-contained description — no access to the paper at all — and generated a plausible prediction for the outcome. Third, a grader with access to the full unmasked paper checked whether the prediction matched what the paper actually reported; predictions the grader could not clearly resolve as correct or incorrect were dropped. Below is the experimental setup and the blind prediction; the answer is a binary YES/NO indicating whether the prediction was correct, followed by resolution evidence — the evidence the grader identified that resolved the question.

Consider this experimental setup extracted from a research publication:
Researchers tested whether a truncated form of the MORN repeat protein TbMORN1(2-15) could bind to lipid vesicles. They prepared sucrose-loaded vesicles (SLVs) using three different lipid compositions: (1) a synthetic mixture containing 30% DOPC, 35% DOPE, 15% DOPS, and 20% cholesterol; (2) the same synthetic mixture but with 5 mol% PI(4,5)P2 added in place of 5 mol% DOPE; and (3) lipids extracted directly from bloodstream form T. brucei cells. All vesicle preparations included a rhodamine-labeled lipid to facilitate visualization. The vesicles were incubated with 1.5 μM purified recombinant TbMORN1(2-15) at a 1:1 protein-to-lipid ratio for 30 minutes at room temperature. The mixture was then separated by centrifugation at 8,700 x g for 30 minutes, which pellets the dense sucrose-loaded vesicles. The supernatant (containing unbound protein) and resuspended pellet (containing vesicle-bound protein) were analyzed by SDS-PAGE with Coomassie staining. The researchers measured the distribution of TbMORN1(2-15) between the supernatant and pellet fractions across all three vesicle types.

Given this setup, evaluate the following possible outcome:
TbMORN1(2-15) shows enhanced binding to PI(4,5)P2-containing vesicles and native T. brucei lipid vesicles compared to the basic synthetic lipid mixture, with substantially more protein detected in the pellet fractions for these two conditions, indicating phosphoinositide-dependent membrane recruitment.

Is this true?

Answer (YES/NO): NO